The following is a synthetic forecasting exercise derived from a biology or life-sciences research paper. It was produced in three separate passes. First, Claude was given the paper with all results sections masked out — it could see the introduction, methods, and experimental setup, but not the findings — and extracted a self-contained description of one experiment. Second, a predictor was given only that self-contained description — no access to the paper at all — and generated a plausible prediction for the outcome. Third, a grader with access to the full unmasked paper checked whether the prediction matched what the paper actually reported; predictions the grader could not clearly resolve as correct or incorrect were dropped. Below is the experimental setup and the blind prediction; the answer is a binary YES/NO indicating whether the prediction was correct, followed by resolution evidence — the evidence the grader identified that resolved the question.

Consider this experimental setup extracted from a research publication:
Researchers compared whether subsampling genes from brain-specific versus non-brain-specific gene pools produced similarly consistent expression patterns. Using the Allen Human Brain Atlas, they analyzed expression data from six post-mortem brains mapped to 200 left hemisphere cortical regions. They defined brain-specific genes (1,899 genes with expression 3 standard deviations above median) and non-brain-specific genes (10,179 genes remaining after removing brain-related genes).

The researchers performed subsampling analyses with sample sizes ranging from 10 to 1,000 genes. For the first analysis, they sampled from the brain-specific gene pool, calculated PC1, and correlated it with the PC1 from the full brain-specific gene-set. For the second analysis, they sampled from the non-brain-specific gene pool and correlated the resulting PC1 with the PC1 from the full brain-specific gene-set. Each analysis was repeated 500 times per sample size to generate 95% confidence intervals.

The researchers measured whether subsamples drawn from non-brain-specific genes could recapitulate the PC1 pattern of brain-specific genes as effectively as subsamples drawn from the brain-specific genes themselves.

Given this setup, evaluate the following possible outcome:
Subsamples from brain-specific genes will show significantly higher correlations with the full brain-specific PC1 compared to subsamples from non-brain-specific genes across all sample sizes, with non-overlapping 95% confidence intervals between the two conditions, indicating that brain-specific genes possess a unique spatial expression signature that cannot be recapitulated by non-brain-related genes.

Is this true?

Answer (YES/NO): NO